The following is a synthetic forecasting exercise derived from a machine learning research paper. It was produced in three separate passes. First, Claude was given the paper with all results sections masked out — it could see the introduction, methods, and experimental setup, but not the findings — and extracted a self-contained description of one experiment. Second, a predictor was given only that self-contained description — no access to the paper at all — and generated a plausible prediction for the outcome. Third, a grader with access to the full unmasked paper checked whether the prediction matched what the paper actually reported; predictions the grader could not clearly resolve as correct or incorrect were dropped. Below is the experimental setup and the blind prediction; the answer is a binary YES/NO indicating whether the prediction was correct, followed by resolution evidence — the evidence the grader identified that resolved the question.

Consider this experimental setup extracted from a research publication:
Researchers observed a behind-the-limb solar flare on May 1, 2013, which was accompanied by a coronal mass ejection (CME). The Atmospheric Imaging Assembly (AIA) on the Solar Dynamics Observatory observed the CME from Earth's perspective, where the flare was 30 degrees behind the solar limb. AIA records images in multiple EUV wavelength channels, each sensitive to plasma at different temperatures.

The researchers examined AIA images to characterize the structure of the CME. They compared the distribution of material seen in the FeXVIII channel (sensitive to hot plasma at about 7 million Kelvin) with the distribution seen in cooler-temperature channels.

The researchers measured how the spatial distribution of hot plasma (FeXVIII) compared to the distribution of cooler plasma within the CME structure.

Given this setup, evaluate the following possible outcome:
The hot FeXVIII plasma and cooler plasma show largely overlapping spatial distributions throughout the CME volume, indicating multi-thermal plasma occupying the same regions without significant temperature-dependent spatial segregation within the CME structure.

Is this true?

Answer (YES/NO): NO